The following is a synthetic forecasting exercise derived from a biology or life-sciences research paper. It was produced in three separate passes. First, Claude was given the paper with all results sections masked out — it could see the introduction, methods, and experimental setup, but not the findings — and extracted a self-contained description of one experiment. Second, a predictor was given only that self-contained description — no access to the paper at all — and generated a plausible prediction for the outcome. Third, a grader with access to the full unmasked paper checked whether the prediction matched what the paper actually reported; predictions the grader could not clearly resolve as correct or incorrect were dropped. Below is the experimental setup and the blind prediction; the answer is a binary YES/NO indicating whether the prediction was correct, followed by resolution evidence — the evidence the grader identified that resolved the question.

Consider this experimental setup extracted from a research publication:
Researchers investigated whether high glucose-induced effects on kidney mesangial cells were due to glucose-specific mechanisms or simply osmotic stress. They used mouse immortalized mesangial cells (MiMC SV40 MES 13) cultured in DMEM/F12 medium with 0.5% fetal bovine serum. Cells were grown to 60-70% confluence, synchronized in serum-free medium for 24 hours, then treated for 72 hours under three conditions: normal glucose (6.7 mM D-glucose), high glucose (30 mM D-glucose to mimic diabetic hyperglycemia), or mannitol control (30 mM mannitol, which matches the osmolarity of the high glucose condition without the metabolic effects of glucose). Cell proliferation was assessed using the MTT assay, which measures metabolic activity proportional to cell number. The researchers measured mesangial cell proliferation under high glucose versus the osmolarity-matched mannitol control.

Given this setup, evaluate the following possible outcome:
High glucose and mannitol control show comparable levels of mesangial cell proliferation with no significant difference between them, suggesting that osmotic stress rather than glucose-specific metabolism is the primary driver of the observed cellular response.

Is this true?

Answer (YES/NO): NO